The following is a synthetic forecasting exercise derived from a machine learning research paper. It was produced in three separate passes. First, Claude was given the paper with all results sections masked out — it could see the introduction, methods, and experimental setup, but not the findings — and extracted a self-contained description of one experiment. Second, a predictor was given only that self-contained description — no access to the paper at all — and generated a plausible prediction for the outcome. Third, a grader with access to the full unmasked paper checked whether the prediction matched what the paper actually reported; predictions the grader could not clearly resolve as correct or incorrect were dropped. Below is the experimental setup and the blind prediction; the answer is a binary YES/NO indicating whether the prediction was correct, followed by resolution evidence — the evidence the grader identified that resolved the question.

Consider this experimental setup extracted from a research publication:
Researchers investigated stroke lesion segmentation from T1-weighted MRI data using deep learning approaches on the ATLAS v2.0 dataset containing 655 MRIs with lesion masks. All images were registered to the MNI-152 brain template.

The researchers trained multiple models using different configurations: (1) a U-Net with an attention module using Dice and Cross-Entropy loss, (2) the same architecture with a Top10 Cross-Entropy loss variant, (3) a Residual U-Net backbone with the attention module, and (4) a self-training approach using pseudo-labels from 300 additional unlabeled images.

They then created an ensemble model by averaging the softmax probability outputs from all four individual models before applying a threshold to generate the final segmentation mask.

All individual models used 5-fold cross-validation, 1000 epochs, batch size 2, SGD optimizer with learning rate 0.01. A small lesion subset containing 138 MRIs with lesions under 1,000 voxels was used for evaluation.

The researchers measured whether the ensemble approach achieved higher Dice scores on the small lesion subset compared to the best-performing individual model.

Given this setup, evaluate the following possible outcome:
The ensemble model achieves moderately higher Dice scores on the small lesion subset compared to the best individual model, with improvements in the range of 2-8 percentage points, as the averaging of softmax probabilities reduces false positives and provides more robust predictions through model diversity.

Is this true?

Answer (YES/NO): NO